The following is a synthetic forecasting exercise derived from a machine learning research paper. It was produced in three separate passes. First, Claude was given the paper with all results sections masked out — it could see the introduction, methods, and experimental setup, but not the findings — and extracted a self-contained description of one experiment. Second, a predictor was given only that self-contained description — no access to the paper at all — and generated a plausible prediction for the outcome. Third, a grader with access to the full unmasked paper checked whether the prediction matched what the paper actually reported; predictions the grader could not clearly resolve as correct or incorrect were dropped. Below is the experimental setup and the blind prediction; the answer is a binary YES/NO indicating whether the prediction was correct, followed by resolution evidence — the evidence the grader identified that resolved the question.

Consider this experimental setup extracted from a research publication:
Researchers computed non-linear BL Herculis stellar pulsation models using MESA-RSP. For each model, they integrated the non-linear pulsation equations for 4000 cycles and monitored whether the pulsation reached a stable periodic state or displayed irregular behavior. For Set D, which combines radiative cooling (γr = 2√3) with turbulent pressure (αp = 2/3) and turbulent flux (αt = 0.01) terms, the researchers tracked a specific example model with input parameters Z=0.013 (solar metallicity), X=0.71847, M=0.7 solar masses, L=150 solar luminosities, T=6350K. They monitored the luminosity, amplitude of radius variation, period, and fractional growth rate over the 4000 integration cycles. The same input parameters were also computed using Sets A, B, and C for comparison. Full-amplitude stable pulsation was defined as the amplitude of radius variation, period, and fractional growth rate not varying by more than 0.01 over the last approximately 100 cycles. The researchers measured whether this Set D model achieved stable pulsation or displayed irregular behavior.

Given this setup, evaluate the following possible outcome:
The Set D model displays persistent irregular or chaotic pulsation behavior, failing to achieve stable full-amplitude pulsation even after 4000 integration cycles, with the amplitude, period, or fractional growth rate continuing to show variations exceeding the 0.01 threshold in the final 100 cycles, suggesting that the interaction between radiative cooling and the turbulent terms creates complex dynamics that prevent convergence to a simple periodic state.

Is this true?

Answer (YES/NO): YES